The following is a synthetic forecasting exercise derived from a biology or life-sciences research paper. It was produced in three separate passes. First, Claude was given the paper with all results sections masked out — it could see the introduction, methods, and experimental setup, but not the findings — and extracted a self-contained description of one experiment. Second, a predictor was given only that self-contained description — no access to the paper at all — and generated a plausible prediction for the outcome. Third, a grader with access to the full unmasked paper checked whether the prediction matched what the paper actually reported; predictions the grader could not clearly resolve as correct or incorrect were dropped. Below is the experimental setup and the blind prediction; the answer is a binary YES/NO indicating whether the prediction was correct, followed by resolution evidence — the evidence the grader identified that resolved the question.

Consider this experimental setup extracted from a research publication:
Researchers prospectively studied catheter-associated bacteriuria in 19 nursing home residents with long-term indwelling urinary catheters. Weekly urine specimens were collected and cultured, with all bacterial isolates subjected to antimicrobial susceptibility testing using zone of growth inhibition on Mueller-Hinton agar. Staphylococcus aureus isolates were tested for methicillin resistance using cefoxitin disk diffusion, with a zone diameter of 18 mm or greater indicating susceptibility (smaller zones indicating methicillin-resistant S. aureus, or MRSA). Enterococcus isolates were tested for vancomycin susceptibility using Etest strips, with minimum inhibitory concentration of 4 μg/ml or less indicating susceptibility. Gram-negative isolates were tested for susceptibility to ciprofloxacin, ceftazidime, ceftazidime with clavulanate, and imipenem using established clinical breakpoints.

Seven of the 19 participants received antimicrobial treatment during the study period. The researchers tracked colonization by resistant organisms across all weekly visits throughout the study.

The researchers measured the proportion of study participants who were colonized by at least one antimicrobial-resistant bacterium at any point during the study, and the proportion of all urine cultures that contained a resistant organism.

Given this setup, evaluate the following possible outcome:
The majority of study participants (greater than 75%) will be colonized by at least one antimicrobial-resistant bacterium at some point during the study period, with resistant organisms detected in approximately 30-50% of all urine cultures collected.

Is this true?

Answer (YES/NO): NO